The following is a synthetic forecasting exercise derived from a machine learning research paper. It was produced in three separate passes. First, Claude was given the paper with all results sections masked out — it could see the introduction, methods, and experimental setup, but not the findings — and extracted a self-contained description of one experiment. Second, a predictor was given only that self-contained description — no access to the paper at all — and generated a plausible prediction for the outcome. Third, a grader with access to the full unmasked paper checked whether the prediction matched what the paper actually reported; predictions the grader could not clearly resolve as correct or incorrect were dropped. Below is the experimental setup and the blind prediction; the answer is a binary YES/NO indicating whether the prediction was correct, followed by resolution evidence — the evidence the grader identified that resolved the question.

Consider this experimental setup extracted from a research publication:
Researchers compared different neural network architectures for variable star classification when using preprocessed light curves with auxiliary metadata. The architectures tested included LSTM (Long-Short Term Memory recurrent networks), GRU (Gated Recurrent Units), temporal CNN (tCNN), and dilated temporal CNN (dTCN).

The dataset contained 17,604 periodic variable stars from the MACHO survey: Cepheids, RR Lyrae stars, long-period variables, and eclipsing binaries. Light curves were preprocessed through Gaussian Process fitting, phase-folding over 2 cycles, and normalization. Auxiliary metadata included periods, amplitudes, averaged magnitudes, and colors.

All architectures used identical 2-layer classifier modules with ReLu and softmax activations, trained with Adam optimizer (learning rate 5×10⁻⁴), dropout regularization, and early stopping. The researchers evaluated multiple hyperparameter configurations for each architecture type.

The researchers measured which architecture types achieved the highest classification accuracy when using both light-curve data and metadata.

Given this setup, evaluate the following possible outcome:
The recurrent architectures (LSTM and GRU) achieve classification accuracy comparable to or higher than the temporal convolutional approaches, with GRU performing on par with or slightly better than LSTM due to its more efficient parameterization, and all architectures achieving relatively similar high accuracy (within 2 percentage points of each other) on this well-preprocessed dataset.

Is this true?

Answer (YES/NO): NO